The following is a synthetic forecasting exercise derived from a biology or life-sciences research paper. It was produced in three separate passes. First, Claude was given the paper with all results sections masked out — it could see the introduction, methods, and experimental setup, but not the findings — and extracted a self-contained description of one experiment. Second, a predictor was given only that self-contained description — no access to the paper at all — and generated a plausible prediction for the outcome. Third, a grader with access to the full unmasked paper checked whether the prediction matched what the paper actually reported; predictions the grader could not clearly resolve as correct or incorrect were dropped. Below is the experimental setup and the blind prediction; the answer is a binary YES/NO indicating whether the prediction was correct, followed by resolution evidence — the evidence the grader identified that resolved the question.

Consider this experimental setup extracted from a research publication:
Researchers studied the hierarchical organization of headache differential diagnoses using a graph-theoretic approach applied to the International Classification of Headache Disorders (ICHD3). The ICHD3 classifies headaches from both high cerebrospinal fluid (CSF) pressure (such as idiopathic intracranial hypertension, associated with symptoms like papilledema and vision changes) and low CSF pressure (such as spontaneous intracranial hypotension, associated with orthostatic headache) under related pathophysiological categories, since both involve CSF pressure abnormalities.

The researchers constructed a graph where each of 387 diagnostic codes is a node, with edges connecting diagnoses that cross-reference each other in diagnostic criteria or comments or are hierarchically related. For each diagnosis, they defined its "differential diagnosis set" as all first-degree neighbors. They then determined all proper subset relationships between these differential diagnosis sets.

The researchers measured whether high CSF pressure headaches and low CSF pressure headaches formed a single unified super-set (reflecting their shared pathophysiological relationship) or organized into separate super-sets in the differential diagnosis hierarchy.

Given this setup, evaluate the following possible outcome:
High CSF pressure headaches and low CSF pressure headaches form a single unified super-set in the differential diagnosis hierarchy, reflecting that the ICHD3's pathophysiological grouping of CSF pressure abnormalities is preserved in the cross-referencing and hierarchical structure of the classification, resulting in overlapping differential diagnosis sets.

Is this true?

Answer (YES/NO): NO